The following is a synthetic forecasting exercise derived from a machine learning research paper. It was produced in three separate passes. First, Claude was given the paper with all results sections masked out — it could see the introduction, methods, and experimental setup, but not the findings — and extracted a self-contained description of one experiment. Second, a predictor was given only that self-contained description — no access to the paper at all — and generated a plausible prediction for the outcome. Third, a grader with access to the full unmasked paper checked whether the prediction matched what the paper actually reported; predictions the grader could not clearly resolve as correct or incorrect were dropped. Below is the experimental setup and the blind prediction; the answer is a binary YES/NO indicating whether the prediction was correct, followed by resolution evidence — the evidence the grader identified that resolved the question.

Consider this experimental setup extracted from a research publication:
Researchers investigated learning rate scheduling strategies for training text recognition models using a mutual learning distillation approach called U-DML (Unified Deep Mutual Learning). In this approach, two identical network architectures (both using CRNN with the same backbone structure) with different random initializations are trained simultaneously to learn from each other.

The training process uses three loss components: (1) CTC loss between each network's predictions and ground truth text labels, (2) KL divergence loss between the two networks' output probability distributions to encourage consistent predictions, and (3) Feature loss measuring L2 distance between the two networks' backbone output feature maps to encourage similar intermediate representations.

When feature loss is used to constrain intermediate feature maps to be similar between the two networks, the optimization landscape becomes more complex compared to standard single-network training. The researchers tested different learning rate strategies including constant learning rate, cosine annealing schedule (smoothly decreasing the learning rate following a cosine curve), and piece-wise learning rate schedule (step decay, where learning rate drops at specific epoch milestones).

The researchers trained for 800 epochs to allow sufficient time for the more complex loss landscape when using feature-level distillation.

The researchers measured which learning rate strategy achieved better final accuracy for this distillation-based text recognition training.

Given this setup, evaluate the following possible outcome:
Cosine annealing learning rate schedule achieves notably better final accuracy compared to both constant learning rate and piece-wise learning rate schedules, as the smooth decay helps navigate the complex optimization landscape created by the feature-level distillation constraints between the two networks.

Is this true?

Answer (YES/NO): NO